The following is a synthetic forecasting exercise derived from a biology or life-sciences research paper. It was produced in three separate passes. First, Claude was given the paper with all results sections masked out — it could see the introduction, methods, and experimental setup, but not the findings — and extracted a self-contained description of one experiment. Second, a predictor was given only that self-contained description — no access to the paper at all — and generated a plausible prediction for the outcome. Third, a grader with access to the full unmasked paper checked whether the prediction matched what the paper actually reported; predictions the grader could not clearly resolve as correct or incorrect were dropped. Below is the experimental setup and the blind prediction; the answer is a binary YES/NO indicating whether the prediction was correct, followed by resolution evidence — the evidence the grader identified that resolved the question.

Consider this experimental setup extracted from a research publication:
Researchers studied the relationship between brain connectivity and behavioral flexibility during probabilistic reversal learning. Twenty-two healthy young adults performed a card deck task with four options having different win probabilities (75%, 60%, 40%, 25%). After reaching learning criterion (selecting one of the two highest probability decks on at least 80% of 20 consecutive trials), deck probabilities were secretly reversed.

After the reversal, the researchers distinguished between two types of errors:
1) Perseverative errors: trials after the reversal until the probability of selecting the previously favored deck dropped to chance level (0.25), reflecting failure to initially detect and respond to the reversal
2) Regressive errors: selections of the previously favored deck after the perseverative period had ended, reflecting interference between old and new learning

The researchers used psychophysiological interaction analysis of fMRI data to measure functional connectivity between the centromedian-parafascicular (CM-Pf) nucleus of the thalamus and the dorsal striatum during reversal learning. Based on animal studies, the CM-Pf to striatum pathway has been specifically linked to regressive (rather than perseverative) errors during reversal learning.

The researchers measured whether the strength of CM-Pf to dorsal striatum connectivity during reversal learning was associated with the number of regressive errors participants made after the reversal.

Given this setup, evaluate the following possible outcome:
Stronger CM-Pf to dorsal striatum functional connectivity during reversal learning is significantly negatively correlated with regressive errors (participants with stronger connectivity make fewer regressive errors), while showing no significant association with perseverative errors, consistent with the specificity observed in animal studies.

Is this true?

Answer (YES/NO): YES